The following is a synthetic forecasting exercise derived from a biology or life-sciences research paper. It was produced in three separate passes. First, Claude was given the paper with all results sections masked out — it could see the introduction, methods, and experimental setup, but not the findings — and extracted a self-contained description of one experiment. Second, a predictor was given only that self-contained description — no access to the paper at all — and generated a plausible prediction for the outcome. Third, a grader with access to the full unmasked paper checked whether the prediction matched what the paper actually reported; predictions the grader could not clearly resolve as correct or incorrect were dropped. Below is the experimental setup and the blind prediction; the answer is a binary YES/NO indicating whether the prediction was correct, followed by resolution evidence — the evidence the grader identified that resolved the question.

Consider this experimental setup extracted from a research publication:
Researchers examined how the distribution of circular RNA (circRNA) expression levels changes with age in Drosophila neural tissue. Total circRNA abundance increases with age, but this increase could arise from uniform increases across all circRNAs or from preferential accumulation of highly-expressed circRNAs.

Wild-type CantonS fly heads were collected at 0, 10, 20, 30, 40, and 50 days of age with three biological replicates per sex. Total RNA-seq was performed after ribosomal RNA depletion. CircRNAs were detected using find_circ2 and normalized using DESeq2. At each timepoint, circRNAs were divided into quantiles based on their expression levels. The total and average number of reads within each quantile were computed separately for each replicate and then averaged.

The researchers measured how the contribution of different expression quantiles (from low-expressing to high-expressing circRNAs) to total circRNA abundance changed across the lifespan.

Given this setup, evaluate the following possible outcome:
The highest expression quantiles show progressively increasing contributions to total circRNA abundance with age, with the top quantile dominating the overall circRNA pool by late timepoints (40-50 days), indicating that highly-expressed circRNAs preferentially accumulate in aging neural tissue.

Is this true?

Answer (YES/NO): NO